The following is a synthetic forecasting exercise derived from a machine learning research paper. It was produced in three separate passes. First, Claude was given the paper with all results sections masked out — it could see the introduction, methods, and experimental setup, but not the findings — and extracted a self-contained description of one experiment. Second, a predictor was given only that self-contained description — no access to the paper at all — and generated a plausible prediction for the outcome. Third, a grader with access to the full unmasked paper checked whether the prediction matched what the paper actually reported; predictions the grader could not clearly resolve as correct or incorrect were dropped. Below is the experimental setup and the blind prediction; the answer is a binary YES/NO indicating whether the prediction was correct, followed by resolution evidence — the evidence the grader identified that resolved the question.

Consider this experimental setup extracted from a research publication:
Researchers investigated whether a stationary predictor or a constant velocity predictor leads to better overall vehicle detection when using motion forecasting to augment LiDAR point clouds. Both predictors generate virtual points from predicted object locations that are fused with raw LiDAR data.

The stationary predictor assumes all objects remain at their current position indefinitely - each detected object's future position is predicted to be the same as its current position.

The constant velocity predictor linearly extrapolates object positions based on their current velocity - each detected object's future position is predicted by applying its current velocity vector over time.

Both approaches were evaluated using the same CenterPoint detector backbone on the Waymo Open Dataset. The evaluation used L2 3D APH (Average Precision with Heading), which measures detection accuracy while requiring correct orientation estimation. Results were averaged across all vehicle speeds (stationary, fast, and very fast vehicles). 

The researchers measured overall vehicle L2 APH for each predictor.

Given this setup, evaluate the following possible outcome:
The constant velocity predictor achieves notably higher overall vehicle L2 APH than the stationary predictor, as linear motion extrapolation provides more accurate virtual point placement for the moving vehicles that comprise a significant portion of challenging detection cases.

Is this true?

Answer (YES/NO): NO